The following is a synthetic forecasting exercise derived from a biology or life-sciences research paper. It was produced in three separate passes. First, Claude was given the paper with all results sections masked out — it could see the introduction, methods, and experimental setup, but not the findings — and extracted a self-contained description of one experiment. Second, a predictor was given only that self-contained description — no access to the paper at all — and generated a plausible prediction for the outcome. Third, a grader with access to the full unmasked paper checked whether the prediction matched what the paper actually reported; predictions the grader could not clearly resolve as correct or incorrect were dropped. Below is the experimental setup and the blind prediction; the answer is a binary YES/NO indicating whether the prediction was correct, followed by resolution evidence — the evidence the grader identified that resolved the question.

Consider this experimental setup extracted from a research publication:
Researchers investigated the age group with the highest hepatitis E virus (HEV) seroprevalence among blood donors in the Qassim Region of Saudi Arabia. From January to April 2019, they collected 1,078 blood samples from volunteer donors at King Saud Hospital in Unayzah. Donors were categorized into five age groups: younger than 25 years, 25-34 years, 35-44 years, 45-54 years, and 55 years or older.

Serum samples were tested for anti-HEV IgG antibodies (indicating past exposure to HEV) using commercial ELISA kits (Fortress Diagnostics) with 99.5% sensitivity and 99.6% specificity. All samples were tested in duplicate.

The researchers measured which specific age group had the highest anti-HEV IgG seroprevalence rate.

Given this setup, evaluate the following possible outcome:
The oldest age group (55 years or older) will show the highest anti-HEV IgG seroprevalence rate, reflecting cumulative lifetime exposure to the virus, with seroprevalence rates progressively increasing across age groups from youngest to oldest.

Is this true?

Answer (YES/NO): NO